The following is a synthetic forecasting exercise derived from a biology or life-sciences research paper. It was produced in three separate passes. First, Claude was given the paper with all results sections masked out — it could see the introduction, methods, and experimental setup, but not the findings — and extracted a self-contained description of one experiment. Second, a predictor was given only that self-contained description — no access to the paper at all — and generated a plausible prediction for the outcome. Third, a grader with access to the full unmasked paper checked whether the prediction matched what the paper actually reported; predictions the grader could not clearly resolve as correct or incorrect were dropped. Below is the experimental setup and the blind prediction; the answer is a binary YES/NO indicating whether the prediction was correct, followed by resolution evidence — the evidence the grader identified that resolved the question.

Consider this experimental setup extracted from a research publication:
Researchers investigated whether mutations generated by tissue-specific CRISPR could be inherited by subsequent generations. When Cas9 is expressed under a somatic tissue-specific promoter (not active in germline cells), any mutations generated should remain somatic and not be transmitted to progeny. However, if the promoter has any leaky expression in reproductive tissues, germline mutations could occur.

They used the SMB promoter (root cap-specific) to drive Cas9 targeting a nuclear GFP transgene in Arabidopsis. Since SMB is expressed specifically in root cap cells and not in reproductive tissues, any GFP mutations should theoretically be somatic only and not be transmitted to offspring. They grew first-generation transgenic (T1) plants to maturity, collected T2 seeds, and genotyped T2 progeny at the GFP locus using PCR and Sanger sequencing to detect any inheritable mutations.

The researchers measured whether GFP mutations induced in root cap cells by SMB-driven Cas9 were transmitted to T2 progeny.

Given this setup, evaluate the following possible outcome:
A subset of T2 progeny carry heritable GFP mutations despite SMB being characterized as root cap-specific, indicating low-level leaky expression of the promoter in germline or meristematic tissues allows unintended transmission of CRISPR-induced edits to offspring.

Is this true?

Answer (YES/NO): NO